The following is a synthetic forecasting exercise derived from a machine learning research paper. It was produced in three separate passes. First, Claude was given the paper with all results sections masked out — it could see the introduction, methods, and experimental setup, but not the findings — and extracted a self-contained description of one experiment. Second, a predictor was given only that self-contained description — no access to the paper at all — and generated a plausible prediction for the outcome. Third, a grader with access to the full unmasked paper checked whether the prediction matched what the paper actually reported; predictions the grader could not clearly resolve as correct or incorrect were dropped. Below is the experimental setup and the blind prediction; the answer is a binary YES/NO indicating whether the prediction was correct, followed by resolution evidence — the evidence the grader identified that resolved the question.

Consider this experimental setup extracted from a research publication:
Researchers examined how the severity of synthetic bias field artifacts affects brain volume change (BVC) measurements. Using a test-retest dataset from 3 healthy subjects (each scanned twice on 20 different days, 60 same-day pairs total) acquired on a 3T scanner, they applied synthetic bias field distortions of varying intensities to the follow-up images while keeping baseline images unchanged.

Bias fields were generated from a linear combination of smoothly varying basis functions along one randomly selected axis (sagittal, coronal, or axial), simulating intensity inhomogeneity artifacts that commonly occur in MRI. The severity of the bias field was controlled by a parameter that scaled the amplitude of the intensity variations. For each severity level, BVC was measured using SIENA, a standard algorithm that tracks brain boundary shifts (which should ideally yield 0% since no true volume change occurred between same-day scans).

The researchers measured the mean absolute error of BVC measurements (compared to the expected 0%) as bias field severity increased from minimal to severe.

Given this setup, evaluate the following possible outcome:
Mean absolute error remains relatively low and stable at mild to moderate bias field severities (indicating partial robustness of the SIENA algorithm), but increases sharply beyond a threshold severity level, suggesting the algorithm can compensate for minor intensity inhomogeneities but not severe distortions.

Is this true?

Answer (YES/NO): NO